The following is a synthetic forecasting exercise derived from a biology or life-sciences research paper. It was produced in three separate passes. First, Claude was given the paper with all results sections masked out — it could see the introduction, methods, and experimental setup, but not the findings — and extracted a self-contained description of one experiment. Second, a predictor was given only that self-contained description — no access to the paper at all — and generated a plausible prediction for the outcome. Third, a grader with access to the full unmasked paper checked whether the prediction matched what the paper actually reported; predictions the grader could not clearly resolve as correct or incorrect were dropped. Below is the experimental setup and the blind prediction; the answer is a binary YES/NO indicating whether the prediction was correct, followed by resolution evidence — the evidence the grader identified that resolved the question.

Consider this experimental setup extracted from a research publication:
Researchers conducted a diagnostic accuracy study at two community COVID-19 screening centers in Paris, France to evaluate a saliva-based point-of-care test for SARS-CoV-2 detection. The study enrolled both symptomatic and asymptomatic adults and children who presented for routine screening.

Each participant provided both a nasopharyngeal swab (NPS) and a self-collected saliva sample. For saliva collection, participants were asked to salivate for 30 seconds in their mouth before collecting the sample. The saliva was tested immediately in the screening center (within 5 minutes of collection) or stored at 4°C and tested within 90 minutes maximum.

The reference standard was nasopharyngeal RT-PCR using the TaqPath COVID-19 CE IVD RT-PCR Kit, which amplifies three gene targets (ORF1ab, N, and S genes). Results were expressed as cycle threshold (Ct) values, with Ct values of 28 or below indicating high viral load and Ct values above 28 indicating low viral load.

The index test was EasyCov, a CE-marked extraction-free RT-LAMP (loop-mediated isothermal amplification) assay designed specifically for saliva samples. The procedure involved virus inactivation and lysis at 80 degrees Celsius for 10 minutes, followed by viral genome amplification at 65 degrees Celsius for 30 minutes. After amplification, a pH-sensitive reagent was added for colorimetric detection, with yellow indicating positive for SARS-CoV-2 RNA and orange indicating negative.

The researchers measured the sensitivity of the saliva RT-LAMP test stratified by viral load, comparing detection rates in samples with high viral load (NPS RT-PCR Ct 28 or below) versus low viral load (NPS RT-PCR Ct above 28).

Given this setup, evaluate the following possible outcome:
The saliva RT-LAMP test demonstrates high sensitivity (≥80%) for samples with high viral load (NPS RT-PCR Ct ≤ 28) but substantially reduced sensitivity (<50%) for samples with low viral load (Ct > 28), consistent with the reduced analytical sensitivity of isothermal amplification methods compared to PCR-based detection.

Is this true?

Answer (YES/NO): NO